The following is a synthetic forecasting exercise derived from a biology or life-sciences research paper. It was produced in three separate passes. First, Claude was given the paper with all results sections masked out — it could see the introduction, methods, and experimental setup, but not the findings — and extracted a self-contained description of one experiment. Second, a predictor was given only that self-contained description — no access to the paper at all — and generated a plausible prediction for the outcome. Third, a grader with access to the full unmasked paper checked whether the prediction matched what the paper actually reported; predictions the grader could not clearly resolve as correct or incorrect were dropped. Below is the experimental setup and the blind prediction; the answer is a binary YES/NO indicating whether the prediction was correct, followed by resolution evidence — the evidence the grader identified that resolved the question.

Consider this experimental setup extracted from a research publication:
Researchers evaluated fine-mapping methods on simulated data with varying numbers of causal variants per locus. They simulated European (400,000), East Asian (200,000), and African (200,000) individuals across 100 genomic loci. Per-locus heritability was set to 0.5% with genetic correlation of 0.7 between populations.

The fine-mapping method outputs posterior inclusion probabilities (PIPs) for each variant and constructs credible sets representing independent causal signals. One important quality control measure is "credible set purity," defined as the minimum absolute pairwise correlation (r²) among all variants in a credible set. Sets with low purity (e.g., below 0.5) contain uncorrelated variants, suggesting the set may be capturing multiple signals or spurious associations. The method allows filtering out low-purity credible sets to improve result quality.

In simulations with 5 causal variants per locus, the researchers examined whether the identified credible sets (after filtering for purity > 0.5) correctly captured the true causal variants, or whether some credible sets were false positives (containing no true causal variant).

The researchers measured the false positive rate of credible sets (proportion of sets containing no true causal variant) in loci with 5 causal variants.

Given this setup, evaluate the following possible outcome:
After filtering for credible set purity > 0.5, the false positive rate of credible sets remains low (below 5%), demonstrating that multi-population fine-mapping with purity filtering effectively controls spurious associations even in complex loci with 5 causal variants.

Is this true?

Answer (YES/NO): NO